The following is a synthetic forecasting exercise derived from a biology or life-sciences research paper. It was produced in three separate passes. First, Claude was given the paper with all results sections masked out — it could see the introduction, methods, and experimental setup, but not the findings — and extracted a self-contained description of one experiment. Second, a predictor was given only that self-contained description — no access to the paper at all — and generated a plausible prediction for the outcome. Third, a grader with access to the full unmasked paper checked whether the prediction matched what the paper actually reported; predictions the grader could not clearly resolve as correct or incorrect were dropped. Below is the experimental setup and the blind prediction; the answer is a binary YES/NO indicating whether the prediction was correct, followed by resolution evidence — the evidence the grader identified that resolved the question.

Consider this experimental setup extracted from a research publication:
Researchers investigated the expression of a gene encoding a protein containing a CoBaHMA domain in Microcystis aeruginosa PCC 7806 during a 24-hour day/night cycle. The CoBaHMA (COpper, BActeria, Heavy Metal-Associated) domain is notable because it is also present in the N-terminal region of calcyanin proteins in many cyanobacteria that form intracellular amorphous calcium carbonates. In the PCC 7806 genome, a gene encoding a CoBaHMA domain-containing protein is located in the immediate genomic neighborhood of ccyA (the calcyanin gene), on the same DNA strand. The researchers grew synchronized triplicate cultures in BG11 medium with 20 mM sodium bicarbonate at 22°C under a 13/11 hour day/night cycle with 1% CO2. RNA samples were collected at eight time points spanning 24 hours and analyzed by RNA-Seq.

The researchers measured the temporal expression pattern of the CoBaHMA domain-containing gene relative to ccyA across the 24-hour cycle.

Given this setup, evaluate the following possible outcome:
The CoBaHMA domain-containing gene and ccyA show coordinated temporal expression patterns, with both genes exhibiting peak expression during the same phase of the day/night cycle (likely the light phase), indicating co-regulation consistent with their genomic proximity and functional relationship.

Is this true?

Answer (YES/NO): NO